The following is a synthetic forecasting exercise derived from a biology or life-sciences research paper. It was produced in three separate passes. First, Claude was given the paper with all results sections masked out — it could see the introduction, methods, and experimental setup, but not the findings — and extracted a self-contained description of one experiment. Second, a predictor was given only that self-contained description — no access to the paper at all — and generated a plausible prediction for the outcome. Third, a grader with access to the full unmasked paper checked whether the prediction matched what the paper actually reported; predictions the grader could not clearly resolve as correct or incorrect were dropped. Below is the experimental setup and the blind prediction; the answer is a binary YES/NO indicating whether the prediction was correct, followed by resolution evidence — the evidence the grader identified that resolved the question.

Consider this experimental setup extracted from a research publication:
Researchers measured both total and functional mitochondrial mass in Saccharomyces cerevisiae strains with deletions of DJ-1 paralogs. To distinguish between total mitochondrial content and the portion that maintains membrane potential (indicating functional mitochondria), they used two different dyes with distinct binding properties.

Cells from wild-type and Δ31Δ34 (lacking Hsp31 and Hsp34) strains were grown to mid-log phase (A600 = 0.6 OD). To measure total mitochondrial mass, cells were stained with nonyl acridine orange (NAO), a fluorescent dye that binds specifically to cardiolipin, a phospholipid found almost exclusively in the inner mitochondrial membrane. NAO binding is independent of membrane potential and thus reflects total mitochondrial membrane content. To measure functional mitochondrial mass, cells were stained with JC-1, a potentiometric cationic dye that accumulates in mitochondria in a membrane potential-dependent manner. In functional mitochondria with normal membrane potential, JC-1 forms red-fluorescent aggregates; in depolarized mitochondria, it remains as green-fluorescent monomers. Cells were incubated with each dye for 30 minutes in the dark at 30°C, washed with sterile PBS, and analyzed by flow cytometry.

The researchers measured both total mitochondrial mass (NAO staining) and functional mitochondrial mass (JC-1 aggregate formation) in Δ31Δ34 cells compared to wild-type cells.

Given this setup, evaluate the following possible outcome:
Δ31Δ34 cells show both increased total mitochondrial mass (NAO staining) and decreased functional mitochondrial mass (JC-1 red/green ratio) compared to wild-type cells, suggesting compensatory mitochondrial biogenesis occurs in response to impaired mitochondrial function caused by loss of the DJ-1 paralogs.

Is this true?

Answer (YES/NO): NO